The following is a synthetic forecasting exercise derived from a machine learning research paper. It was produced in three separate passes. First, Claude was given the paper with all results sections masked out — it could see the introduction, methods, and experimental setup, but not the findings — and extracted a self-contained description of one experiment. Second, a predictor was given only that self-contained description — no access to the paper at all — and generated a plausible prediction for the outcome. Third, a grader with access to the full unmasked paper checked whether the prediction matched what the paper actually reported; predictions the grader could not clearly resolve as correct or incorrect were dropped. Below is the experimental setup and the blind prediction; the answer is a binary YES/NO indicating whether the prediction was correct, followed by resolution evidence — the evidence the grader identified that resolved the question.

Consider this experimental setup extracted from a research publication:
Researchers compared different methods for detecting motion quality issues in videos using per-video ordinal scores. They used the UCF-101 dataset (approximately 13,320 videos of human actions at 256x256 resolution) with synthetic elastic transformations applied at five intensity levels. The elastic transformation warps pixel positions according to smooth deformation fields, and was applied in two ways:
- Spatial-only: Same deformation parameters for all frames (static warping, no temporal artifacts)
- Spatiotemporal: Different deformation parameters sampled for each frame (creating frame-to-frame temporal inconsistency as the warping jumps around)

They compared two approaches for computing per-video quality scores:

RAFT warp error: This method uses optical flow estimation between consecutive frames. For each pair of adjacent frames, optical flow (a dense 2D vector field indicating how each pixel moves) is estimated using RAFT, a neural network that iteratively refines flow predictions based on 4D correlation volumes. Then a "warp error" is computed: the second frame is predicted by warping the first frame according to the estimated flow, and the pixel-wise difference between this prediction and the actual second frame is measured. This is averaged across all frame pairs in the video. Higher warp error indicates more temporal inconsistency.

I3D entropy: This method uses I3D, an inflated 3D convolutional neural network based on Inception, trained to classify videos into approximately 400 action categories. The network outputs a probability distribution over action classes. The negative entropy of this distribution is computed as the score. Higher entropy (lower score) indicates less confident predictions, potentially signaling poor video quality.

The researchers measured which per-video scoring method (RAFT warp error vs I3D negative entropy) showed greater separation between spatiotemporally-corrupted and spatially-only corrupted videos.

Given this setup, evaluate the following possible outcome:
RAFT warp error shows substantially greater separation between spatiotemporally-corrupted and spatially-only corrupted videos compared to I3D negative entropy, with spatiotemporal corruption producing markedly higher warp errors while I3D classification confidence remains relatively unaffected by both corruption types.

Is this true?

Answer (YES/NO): YES